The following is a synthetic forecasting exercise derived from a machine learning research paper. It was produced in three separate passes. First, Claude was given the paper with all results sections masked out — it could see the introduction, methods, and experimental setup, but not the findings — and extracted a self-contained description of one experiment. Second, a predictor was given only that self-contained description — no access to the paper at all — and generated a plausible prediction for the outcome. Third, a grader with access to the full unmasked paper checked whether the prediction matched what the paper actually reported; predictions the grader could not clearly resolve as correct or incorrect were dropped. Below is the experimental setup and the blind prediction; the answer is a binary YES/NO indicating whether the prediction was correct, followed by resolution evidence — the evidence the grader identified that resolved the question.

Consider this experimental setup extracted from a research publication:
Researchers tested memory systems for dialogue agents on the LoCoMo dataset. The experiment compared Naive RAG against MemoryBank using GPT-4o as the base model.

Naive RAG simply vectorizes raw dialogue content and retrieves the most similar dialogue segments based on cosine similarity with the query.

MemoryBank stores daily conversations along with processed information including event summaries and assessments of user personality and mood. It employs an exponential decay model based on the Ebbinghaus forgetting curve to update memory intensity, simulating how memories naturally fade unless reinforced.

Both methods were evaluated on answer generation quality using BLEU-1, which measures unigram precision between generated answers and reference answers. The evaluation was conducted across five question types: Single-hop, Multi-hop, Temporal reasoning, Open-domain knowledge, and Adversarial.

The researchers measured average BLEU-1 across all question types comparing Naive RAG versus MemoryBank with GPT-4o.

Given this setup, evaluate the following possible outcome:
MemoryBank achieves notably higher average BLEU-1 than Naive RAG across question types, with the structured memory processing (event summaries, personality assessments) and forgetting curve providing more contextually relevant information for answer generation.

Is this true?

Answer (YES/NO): NO